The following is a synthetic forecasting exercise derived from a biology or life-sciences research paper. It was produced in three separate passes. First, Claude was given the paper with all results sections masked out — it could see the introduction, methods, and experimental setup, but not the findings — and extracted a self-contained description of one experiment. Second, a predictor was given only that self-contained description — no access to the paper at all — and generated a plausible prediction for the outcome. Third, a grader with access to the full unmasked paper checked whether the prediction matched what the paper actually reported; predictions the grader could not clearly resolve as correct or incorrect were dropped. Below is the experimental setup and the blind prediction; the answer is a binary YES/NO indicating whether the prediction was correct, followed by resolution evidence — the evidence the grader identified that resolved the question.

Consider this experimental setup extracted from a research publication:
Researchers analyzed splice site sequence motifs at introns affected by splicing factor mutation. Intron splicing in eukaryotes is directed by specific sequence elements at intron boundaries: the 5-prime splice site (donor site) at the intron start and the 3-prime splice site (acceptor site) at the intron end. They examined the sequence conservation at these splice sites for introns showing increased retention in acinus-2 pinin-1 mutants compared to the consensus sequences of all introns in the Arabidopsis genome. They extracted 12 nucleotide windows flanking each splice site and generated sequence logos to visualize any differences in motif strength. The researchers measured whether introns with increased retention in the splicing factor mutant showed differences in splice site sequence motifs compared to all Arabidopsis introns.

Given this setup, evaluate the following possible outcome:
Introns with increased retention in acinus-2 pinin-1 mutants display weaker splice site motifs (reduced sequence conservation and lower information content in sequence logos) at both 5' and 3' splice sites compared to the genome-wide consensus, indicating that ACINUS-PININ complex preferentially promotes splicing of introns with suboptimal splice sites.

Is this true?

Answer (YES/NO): YES